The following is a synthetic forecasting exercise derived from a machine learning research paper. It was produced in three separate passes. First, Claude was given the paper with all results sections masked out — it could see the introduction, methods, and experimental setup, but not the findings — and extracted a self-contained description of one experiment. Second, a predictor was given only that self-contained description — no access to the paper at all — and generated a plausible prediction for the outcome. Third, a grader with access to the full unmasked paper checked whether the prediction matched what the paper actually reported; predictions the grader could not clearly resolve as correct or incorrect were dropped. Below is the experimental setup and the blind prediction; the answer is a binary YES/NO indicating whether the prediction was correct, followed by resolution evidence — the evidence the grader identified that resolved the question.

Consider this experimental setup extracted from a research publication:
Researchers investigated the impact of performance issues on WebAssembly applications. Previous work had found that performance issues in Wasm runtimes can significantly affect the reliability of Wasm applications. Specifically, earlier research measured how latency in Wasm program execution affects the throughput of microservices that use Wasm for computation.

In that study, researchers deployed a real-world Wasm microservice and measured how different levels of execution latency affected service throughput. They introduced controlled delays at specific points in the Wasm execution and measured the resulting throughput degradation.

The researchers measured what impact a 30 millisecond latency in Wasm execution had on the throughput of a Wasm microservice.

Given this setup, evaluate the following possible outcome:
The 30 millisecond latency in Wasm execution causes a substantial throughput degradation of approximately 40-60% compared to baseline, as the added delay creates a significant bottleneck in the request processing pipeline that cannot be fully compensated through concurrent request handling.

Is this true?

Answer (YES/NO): YES